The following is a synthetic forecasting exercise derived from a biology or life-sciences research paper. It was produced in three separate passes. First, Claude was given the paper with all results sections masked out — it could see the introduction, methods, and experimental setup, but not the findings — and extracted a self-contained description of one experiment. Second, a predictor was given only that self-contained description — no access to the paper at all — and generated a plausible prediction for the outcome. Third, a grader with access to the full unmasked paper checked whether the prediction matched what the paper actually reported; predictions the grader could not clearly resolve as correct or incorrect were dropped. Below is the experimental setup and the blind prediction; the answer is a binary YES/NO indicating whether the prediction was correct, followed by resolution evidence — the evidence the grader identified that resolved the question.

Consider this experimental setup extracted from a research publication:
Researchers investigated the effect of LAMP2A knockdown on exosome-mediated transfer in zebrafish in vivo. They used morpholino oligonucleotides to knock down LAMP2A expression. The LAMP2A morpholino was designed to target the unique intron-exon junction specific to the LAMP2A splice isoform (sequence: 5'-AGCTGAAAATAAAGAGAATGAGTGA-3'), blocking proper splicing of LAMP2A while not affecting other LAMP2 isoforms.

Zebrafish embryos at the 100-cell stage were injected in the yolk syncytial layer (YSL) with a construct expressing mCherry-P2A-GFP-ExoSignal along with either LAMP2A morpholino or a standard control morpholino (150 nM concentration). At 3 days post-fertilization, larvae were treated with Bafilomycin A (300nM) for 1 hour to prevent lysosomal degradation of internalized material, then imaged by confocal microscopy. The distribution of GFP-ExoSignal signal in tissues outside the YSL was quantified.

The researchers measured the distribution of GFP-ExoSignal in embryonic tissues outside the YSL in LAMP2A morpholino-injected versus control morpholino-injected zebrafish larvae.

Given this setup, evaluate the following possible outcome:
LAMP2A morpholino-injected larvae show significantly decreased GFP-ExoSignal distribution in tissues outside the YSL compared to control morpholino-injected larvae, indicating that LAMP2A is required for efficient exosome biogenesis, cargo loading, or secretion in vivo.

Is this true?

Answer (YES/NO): YES